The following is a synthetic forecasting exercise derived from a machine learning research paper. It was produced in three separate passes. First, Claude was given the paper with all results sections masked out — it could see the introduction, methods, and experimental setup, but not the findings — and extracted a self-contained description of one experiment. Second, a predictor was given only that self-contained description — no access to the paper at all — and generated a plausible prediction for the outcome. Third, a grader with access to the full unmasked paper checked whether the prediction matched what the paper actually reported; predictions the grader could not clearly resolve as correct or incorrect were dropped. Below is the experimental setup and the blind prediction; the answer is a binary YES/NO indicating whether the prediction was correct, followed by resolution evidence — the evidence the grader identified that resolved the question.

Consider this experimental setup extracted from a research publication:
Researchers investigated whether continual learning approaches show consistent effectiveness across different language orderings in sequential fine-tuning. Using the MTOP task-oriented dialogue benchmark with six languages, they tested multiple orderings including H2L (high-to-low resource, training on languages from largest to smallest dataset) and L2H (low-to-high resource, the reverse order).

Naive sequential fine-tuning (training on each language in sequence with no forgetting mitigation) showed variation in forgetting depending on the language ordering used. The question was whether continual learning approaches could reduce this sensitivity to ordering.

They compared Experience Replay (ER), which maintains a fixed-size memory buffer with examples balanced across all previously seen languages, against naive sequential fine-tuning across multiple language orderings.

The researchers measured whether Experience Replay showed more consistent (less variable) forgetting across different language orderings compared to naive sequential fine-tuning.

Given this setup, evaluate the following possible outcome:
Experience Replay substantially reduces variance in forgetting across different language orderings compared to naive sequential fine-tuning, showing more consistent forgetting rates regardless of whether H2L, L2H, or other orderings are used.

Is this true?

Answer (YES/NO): YES